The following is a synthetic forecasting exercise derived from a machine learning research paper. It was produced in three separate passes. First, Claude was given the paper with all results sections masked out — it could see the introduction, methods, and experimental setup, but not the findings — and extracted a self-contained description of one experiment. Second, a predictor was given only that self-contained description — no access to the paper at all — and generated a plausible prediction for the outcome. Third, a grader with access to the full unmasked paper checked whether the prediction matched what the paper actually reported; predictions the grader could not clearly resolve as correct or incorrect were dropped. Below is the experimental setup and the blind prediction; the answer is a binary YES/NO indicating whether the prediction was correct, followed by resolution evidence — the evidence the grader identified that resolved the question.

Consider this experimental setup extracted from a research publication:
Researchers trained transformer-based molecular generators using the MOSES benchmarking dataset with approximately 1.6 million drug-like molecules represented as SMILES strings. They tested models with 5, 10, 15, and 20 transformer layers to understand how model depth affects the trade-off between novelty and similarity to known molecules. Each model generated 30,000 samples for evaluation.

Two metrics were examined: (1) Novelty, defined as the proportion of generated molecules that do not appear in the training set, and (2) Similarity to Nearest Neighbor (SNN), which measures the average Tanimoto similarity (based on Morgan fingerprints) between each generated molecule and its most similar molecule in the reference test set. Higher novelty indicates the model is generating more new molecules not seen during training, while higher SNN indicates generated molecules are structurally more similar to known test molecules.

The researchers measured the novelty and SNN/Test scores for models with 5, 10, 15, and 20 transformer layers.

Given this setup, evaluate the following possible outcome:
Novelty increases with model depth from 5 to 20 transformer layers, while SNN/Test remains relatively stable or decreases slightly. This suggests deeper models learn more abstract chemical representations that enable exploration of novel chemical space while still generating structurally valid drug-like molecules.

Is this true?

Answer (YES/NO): NO